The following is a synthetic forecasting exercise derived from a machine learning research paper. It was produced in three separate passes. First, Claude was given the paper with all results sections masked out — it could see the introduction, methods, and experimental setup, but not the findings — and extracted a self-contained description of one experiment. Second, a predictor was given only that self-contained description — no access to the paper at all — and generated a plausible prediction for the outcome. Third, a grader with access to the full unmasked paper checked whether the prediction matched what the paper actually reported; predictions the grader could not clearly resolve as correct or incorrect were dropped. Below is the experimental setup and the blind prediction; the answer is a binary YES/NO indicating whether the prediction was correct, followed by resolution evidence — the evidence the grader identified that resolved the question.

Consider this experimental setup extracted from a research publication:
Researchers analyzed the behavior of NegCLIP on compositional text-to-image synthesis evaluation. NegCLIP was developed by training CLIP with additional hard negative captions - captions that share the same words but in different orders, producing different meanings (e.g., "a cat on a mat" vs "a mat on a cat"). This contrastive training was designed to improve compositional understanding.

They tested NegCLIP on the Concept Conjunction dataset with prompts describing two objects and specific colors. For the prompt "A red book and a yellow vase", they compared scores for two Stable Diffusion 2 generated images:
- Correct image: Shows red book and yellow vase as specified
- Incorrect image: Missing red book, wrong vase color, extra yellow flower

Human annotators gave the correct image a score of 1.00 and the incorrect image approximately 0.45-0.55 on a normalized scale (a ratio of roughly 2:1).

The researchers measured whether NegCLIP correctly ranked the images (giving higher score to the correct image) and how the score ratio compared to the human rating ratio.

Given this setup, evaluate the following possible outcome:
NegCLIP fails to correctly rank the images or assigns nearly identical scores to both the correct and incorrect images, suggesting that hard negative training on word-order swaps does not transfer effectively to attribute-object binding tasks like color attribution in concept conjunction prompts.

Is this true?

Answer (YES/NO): YES